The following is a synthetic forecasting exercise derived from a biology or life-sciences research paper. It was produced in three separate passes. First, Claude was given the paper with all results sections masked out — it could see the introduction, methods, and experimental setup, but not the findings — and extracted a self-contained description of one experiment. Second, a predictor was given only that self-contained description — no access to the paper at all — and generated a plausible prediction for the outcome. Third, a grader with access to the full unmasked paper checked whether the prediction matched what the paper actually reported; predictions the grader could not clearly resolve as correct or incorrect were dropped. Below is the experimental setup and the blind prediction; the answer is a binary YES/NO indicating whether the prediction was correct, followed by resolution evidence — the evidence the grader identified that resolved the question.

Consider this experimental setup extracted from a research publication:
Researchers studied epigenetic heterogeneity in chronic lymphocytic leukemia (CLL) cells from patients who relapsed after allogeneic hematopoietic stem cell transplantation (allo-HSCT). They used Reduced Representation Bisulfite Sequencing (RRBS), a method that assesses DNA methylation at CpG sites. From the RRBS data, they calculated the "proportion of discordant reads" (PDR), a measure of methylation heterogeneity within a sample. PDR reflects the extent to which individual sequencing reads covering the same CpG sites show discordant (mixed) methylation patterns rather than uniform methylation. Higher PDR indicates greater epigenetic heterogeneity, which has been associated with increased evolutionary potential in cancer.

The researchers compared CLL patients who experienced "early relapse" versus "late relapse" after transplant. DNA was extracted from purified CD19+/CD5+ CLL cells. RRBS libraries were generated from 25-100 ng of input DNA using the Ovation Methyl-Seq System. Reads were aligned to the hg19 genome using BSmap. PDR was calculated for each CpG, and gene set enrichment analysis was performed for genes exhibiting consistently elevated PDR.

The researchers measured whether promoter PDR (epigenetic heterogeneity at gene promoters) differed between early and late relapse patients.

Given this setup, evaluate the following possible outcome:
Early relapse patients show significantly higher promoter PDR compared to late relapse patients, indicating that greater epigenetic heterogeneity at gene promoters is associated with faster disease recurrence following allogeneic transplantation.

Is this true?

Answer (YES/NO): NO